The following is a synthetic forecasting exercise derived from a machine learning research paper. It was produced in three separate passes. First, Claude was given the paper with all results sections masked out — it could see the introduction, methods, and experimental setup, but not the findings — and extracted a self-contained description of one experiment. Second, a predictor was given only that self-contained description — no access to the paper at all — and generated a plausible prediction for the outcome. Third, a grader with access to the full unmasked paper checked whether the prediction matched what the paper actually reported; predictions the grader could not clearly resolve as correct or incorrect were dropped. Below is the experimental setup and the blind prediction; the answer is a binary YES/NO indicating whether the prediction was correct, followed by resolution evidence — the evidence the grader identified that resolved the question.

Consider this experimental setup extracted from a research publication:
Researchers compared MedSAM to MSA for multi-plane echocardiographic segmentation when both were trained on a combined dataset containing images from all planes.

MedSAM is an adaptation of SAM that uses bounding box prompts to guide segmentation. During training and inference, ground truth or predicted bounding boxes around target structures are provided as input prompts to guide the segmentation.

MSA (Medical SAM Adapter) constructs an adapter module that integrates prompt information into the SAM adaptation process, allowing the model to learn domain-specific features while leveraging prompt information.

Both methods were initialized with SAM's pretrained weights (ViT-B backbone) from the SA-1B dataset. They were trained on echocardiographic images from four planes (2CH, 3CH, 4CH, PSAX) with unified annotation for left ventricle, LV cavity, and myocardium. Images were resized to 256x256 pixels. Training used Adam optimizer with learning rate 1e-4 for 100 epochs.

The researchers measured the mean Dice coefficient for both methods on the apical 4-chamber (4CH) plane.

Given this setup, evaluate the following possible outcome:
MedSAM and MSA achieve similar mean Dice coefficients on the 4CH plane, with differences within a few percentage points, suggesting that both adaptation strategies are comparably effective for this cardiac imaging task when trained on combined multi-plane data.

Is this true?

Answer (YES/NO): YES